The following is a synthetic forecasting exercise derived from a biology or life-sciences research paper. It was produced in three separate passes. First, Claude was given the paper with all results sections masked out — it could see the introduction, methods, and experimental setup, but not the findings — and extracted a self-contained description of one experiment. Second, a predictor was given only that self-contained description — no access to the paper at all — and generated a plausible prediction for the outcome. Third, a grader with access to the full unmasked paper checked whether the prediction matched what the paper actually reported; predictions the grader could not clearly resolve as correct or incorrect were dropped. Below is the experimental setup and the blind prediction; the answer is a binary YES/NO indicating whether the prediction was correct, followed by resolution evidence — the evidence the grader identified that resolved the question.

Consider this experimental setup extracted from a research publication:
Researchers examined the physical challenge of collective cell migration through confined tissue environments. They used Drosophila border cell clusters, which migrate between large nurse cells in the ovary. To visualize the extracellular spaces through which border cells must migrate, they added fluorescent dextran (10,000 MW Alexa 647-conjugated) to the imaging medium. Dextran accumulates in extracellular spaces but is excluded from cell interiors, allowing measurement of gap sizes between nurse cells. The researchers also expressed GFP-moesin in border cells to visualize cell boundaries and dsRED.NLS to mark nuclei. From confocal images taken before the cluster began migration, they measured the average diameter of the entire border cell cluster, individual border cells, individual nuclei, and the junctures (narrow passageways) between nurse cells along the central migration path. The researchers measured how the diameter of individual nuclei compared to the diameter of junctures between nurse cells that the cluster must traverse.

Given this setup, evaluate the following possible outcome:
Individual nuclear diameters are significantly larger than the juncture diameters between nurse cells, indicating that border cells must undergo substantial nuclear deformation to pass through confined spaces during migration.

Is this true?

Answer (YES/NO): YES